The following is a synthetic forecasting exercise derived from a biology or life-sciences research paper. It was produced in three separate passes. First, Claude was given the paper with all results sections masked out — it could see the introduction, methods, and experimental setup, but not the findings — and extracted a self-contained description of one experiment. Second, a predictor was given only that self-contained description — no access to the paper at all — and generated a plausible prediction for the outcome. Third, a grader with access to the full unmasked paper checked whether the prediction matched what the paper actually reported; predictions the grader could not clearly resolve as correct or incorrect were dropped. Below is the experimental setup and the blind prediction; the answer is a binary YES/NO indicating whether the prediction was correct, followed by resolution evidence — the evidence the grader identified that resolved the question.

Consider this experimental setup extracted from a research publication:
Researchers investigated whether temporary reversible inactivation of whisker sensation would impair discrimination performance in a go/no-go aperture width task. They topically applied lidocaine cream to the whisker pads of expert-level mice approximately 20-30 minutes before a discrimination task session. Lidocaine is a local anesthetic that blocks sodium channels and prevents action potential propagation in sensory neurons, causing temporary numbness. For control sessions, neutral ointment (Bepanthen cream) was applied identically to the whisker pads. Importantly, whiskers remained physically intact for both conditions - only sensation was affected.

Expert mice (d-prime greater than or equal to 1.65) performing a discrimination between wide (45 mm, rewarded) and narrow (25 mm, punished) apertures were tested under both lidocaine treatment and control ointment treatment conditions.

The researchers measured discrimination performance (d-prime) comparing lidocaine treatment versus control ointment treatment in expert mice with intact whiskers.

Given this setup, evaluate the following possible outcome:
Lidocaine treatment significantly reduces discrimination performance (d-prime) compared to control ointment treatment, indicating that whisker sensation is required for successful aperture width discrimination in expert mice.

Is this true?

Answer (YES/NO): YES